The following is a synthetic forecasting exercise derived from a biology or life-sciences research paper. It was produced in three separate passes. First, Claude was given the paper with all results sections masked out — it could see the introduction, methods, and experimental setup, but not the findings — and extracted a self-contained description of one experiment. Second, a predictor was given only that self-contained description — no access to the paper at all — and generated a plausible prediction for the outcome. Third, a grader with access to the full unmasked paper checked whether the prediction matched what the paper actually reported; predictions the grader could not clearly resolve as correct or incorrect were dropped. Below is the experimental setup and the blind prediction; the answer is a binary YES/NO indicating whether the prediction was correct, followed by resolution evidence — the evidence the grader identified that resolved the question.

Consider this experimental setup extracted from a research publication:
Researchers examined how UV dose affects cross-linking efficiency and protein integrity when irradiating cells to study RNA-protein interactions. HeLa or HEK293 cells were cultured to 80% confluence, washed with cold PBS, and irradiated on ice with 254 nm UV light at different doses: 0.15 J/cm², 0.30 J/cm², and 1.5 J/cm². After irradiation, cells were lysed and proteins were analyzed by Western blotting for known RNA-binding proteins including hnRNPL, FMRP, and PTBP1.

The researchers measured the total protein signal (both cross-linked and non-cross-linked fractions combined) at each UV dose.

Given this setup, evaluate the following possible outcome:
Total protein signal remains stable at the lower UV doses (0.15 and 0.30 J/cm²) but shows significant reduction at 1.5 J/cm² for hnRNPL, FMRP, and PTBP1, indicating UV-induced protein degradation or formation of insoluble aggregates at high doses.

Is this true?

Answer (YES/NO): YES